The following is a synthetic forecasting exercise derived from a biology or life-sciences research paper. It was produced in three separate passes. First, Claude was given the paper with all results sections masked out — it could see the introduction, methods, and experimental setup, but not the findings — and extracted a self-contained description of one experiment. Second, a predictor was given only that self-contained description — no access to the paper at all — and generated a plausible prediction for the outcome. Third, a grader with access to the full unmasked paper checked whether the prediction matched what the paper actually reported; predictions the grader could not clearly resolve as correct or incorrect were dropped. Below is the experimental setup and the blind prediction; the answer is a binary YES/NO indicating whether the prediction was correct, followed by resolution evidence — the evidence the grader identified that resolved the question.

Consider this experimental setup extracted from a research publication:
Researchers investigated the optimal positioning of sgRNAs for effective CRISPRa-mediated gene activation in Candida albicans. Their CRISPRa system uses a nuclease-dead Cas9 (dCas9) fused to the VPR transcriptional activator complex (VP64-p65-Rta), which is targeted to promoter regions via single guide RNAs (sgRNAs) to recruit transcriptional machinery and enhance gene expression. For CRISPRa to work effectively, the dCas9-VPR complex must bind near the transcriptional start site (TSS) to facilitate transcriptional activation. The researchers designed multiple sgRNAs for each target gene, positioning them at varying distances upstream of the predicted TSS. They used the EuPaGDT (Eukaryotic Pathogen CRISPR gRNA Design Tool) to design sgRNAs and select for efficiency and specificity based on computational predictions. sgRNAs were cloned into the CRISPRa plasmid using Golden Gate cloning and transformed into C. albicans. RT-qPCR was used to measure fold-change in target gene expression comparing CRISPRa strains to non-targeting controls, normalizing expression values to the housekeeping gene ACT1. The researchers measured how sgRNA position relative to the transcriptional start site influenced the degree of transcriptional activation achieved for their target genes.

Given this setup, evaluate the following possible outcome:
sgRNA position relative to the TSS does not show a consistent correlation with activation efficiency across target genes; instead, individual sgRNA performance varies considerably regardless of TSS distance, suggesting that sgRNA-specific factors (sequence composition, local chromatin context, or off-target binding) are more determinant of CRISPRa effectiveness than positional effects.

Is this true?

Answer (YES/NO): NO